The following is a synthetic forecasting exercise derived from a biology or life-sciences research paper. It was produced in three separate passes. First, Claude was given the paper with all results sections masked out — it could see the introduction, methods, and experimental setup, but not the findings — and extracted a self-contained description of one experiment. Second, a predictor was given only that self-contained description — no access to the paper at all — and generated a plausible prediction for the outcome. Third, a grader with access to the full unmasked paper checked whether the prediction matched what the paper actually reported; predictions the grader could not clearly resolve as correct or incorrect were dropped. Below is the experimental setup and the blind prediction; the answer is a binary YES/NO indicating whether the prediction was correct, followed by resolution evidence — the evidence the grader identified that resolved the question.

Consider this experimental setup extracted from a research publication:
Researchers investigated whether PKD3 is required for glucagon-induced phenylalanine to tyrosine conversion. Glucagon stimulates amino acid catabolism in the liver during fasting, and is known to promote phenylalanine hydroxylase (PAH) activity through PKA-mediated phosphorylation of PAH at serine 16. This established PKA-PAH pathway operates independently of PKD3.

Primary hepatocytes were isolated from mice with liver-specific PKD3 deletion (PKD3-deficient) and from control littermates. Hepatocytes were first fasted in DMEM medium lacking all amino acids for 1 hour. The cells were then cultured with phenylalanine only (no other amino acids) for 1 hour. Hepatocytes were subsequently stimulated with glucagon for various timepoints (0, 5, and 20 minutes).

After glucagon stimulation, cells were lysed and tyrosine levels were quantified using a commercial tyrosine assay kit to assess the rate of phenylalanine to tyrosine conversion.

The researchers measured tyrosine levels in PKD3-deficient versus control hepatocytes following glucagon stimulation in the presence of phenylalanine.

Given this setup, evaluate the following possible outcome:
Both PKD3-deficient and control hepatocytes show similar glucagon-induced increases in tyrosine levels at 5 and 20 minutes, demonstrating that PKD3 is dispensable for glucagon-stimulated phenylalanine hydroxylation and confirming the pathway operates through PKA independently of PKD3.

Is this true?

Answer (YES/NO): NO